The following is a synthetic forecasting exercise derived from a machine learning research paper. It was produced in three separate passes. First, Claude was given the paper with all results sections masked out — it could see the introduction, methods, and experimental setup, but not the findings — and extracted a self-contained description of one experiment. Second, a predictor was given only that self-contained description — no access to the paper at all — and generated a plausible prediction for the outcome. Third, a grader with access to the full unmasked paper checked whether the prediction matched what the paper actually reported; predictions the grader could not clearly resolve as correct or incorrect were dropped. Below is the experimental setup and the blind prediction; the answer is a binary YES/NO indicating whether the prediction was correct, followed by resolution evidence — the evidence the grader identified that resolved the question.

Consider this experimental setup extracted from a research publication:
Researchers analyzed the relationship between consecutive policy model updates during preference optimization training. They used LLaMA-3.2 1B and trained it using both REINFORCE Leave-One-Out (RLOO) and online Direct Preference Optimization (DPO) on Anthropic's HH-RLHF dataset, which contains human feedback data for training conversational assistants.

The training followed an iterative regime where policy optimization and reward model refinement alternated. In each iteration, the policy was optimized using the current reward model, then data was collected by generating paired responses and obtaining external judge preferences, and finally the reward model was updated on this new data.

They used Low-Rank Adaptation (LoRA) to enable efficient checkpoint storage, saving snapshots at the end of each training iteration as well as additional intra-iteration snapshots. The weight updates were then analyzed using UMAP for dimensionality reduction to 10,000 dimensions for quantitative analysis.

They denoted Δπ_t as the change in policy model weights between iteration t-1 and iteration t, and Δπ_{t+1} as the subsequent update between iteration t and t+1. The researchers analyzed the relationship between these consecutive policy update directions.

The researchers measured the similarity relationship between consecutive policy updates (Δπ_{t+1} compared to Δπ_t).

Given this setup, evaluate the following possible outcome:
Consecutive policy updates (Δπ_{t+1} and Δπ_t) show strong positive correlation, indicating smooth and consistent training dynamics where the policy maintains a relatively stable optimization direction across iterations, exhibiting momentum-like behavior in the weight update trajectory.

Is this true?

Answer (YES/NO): YES